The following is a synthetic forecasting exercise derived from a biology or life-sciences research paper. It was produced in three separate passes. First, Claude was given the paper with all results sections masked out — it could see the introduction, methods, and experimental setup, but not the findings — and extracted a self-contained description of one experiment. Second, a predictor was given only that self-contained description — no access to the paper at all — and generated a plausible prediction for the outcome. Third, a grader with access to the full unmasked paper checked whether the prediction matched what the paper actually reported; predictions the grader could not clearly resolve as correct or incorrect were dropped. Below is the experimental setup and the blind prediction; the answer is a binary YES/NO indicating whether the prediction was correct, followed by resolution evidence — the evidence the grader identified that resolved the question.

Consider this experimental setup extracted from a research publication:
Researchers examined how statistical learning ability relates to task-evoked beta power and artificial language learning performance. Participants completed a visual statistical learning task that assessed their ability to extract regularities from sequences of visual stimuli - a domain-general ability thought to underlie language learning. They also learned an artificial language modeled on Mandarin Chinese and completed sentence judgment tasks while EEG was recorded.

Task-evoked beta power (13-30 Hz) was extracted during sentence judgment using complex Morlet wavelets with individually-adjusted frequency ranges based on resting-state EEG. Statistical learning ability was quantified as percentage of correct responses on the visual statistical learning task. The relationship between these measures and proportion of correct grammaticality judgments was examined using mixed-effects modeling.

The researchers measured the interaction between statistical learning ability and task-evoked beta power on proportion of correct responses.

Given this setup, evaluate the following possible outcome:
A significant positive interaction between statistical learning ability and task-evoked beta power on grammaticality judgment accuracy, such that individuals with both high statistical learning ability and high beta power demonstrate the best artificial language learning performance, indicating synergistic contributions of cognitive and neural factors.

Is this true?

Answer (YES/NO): NO